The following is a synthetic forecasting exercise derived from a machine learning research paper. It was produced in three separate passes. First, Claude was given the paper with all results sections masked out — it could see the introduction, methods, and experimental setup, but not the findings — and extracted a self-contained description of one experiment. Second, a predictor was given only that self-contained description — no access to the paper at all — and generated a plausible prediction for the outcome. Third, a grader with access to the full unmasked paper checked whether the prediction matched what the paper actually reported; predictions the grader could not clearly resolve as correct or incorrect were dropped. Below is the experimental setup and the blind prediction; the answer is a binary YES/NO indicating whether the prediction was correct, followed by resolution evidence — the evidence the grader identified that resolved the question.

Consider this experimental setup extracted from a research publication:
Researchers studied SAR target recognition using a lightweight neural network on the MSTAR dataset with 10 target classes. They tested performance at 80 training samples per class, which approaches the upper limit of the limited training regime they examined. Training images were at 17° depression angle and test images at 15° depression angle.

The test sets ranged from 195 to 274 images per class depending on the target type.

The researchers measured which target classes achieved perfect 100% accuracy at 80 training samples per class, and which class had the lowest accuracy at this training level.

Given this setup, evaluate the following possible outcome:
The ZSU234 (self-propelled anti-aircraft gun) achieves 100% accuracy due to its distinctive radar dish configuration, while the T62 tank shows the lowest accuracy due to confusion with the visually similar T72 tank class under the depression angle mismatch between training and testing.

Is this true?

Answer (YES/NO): NO